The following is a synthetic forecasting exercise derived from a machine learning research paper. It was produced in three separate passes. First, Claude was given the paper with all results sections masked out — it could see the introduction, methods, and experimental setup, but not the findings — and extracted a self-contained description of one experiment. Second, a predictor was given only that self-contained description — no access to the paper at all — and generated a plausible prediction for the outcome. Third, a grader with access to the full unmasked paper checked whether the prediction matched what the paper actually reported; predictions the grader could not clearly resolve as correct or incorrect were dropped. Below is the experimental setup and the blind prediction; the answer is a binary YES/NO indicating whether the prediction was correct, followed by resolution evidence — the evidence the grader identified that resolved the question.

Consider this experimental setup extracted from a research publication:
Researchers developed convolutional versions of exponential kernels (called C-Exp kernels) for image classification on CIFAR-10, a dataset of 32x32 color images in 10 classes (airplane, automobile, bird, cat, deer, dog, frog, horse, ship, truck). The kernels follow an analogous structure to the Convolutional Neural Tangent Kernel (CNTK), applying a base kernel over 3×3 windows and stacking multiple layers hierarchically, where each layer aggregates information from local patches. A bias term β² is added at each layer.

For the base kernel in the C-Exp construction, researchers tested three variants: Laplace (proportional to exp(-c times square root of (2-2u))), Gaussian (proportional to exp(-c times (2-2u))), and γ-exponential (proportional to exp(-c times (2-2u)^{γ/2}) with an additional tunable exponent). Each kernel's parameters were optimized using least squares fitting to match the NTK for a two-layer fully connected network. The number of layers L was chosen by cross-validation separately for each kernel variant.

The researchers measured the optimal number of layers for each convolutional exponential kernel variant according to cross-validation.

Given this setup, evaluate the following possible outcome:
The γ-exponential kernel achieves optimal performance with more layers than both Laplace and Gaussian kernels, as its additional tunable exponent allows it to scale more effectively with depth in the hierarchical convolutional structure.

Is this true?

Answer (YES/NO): NO